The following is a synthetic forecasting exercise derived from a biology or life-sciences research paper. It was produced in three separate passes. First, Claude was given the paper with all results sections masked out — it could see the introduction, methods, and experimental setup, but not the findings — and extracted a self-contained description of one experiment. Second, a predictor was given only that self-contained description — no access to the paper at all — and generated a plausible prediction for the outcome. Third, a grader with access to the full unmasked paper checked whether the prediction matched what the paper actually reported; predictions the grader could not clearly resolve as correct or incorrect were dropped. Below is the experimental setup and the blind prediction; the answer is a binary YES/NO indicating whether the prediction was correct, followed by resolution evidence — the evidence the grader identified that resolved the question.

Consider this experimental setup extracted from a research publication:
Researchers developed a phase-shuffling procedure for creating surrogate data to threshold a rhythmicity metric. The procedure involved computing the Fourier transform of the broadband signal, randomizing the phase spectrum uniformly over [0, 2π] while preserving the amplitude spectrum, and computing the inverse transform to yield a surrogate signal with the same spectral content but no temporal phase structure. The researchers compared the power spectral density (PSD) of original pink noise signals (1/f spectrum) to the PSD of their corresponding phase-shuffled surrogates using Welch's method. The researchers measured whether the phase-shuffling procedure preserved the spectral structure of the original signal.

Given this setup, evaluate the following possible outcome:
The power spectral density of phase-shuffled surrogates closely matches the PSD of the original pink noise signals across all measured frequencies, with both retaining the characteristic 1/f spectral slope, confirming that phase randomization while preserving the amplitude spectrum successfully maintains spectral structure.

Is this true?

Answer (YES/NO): YES